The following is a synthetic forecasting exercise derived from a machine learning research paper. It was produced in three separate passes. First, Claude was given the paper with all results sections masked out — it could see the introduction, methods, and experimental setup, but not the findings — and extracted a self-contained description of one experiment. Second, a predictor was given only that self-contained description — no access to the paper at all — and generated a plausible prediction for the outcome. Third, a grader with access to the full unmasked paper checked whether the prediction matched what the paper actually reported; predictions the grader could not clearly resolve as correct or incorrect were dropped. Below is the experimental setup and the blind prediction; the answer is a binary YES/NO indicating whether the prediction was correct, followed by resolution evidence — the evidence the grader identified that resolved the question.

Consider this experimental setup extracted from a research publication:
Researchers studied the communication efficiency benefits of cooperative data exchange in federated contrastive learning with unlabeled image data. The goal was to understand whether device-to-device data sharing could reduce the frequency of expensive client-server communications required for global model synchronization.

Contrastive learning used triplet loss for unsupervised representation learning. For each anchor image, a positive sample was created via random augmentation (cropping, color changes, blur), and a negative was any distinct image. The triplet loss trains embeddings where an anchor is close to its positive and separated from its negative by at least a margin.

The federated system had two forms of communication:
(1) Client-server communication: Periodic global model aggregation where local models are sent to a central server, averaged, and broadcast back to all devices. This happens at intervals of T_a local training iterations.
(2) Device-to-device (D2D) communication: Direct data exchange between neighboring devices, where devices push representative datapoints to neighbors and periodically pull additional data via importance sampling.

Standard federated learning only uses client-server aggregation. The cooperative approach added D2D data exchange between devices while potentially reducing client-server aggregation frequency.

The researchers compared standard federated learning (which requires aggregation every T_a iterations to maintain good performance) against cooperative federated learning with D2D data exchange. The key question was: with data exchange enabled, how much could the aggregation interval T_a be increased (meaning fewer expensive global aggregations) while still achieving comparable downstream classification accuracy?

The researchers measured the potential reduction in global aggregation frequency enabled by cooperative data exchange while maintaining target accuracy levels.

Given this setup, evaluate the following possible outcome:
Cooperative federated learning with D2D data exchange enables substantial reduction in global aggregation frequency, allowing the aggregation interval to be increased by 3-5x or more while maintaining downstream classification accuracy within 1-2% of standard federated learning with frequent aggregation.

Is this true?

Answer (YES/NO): NO